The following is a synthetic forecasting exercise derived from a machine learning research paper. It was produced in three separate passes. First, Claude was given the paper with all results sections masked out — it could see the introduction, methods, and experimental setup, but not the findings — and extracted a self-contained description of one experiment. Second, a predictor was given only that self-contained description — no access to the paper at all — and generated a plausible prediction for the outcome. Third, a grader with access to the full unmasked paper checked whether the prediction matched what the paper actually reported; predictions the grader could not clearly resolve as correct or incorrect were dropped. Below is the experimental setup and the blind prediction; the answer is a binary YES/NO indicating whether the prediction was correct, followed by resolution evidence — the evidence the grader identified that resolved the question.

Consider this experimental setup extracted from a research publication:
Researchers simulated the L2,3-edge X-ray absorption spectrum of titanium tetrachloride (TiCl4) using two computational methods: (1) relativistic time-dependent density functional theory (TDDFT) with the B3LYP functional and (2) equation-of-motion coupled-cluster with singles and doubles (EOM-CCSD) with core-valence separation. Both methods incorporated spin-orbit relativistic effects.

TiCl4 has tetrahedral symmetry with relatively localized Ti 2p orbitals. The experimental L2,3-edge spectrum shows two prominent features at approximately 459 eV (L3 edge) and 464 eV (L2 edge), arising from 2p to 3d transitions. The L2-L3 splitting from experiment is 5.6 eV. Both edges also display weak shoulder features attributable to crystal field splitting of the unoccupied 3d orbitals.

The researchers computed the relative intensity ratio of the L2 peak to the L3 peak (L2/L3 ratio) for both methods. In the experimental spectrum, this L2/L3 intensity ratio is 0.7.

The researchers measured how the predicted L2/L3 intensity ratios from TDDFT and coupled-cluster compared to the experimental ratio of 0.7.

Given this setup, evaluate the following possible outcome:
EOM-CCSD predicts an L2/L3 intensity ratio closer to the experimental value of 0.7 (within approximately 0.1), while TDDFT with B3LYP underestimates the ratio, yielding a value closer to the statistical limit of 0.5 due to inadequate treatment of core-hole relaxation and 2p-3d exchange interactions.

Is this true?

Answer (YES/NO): NO